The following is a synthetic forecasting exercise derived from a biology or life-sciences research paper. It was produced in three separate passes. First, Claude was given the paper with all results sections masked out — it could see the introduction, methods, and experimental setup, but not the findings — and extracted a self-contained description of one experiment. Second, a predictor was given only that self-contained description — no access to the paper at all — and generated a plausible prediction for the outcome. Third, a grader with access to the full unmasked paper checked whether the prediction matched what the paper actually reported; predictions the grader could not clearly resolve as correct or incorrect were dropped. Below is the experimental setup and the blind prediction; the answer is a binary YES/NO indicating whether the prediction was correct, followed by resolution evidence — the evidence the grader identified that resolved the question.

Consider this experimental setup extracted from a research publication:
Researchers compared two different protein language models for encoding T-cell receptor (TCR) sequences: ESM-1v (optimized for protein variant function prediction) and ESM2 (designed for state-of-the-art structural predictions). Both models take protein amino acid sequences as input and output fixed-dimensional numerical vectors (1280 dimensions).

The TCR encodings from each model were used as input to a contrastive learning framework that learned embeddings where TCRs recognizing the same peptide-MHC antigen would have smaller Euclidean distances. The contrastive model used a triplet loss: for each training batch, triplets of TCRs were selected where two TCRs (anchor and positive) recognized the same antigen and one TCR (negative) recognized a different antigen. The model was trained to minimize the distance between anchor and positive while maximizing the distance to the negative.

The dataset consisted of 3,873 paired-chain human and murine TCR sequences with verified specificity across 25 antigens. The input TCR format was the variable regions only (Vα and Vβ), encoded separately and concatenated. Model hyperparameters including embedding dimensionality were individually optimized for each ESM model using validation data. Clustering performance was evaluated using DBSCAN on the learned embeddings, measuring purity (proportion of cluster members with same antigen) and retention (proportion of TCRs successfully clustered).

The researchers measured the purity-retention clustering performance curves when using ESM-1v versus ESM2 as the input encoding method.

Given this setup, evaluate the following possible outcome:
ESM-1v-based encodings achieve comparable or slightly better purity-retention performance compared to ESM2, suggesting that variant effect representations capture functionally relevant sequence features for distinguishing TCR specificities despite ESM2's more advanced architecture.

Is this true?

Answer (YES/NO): YES